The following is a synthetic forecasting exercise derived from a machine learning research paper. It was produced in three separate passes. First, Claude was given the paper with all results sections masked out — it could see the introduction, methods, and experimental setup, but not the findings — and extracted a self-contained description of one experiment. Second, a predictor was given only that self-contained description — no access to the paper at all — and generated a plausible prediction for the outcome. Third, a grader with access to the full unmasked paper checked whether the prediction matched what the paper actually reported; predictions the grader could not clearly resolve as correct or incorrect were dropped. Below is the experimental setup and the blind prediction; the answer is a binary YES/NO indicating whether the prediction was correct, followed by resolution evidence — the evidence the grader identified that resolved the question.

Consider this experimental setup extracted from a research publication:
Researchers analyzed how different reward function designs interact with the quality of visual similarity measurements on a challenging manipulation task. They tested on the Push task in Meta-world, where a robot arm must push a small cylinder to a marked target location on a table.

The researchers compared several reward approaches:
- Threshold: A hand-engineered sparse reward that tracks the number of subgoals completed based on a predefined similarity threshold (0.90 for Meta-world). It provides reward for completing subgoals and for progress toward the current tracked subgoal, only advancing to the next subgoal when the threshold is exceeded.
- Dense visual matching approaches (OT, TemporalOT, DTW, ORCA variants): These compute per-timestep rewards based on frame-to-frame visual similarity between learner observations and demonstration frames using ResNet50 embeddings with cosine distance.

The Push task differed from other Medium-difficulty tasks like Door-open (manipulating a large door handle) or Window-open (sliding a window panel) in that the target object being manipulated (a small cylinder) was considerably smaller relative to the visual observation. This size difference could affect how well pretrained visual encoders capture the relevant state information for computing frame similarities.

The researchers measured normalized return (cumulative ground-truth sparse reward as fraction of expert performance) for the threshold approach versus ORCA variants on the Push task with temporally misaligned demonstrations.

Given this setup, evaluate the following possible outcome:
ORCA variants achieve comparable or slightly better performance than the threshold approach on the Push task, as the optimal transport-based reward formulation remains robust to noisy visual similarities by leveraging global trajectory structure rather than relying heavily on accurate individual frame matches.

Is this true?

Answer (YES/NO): NO